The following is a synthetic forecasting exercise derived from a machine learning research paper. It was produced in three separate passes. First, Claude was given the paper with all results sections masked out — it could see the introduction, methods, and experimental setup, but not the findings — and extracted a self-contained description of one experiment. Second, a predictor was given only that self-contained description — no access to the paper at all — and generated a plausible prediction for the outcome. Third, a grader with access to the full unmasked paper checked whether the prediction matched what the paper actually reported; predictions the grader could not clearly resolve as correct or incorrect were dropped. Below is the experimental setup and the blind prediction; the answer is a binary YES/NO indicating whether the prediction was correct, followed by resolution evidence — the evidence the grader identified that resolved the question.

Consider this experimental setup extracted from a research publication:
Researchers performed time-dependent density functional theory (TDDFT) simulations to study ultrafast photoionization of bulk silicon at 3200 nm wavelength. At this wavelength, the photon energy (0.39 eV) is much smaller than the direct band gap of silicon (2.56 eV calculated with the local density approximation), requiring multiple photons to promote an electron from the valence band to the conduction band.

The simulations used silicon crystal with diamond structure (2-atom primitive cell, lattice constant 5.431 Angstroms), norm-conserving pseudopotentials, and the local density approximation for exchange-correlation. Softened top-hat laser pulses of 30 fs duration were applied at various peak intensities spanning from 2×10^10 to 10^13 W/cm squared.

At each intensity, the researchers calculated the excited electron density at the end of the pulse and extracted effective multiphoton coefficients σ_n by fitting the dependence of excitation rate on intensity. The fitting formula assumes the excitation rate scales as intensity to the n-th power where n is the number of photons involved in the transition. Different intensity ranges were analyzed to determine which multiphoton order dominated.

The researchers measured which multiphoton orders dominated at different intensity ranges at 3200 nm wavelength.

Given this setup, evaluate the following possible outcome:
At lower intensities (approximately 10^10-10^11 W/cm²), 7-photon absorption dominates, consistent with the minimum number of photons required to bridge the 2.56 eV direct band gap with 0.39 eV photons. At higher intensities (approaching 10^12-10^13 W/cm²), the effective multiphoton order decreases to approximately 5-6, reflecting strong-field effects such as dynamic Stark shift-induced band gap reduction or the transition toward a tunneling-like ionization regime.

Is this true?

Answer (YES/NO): NO